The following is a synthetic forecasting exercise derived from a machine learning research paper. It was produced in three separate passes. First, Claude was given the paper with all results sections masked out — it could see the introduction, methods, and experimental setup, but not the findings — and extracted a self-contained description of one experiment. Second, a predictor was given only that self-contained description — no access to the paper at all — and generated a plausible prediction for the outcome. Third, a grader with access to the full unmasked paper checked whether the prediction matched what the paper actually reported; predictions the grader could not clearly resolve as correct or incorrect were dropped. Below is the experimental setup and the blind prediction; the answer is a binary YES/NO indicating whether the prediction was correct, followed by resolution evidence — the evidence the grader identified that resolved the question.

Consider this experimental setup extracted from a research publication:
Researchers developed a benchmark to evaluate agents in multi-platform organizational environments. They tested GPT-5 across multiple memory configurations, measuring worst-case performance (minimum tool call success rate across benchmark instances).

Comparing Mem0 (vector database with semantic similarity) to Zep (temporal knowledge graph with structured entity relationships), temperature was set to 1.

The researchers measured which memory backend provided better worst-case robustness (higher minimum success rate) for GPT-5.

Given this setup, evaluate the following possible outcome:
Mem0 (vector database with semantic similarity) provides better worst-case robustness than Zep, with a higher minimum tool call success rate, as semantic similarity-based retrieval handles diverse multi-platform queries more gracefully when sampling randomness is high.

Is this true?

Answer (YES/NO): NO